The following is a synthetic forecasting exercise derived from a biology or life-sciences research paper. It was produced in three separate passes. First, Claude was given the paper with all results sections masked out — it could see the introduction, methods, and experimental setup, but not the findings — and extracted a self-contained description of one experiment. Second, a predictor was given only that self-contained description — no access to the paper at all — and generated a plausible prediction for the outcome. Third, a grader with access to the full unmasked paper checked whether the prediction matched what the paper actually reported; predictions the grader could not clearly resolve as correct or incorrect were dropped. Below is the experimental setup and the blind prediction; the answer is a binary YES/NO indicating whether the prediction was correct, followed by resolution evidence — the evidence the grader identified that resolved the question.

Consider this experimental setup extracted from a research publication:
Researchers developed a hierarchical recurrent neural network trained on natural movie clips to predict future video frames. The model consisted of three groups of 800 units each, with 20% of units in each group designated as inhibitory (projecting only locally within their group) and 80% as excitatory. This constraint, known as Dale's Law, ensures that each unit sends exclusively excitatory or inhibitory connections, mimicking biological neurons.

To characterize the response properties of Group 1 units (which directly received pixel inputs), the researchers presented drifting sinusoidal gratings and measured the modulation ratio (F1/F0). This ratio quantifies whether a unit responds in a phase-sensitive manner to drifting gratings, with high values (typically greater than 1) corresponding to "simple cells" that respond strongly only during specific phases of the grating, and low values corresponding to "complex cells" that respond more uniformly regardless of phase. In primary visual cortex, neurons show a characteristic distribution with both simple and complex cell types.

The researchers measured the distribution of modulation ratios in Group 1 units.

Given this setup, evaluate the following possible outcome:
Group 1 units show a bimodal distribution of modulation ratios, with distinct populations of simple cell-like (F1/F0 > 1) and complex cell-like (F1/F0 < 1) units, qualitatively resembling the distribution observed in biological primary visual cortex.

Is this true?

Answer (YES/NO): NO